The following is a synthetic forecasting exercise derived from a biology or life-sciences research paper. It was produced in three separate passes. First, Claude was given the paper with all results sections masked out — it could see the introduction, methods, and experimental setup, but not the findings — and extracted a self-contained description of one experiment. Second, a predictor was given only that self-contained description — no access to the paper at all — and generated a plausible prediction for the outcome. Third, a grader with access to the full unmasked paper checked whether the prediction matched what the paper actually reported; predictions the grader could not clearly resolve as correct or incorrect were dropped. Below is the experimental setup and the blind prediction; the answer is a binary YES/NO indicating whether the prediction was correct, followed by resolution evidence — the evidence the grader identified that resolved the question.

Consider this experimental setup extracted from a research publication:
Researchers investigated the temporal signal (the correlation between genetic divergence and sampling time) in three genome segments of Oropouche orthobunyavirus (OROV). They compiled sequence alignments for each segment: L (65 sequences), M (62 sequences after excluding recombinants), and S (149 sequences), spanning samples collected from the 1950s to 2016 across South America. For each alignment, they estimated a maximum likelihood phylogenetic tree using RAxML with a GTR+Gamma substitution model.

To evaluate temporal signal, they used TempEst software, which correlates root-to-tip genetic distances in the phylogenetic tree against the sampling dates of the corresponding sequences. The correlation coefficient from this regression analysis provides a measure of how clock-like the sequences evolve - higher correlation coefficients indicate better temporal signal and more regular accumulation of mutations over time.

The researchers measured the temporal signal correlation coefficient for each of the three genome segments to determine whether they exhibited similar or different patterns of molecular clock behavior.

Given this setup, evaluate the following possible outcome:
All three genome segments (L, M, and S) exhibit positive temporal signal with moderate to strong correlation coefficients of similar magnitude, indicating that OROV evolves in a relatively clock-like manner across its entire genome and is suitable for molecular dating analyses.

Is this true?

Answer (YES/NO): NO